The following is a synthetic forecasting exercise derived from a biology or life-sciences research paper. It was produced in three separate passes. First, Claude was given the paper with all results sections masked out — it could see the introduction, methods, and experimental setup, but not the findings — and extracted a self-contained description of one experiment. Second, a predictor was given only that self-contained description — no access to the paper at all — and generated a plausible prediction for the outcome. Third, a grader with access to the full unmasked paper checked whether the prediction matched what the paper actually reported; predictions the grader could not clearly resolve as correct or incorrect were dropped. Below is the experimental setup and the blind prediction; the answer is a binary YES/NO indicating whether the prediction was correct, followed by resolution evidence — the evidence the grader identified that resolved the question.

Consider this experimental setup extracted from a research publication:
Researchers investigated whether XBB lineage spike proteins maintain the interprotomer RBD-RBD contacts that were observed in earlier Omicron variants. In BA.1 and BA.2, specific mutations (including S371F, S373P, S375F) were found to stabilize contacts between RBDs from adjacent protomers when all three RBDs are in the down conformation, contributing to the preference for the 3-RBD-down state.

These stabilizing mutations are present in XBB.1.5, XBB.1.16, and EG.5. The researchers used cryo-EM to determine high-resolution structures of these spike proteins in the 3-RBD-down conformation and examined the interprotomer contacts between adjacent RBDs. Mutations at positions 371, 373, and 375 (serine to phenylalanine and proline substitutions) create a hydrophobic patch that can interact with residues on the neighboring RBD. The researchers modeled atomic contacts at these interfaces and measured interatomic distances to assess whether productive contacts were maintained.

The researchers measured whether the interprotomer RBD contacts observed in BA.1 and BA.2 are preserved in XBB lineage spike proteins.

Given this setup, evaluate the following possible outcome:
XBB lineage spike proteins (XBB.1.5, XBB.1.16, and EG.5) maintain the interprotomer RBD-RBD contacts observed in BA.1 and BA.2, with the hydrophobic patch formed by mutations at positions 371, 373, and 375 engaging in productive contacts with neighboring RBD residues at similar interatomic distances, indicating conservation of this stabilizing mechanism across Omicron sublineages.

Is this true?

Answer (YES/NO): YES